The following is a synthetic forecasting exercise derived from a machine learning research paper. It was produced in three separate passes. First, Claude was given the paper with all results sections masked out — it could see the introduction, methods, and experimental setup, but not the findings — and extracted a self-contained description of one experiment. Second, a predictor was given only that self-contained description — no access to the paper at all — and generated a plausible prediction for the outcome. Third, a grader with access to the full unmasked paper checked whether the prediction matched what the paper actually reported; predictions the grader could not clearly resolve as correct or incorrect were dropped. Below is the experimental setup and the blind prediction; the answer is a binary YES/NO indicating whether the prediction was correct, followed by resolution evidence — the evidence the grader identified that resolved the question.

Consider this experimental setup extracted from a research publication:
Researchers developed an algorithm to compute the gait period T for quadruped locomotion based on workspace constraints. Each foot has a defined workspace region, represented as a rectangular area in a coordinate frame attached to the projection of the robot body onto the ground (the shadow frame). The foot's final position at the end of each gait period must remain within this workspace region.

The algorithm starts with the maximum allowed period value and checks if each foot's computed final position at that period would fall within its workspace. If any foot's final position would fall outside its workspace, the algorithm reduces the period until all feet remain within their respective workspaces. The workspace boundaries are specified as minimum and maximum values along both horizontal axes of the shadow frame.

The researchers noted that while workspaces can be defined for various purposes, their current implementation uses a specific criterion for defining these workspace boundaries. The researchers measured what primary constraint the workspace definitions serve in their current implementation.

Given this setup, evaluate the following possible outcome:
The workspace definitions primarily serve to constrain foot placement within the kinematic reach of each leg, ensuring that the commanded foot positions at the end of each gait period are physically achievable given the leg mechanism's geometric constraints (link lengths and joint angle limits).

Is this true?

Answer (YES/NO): NO